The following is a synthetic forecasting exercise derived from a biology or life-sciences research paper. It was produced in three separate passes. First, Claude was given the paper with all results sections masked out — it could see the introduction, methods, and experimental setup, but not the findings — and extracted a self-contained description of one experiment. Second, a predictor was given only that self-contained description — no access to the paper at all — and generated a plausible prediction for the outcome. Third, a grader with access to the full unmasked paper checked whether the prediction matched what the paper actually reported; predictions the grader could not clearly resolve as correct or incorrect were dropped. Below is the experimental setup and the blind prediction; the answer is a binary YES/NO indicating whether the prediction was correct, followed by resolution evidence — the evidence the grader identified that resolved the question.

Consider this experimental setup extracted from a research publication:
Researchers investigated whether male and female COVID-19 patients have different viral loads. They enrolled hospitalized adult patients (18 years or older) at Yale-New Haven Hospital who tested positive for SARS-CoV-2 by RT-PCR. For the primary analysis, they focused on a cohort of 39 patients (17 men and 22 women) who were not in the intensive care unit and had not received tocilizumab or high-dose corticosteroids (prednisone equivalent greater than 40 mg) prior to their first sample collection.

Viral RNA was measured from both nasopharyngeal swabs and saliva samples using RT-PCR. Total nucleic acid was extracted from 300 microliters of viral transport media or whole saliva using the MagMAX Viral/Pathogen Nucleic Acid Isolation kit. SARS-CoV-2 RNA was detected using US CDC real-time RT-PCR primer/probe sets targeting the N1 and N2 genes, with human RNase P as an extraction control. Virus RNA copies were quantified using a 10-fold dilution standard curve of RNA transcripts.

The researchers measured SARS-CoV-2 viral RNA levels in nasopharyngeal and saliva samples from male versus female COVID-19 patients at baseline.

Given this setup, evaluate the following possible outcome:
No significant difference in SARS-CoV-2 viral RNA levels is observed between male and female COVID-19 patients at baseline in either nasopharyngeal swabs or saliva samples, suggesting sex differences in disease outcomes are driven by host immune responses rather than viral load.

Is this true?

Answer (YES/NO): YES